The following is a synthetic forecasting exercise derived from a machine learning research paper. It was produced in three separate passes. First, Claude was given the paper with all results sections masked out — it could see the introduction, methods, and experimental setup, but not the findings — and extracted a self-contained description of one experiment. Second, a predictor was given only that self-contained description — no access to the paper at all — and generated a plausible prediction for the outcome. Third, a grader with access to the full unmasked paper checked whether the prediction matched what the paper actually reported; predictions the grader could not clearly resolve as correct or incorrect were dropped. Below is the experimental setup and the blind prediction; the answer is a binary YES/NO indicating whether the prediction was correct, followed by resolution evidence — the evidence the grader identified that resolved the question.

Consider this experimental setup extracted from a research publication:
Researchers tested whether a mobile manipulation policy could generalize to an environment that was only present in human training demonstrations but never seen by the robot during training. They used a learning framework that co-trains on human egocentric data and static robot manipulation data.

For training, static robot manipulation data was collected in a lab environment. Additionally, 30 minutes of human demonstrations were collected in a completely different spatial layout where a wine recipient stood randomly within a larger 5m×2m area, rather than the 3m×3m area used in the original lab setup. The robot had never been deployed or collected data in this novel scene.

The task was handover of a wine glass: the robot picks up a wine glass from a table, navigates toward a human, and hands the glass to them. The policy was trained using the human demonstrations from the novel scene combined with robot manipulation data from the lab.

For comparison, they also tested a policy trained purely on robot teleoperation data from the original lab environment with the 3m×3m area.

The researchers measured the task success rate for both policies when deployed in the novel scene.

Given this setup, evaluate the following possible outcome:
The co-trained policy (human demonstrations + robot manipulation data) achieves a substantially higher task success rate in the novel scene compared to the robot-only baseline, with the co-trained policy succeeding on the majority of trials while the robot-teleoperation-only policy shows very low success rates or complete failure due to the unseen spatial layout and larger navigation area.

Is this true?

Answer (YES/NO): YES